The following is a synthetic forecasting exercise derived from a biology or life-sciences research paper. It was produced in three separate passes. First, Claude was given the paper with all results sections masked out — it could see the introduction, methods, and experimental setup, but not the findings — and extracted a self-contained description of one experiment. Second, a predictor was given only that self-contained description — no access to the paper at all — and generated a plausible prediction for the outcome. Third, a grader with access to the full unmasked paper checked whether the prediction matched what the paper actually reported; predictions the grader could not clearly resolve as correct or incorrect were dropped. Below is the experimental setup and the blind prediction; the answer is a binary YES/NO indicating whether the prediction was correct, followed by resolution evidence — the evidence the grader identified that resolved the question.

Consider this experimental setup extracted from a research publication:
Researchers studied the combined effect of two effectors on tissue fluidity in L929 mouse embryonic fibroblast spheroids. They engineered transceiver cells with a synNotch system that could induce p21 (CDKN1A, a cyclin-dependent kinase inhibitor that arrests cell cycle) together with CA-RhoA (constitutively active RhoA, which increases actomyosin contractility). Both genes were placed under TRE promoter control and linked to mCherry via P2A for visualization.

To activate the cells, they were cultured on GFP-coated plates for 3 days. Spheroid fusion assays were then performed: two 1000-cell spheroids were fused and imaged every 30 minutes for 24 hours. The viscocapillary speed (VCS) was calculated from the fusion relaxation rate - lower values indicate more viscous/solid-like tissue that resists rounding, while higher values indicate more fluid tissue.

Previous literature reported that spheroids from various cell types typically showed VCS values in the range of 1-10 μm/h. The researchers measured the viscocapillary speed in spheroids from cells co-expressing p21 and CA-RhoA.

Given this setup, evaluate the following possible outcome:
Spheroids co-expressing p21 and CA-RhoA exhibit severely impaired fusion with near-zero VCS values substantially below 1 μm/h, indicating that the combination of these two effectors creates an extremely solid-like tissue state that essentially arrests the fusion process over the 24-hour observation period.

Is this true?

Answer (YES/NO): NO